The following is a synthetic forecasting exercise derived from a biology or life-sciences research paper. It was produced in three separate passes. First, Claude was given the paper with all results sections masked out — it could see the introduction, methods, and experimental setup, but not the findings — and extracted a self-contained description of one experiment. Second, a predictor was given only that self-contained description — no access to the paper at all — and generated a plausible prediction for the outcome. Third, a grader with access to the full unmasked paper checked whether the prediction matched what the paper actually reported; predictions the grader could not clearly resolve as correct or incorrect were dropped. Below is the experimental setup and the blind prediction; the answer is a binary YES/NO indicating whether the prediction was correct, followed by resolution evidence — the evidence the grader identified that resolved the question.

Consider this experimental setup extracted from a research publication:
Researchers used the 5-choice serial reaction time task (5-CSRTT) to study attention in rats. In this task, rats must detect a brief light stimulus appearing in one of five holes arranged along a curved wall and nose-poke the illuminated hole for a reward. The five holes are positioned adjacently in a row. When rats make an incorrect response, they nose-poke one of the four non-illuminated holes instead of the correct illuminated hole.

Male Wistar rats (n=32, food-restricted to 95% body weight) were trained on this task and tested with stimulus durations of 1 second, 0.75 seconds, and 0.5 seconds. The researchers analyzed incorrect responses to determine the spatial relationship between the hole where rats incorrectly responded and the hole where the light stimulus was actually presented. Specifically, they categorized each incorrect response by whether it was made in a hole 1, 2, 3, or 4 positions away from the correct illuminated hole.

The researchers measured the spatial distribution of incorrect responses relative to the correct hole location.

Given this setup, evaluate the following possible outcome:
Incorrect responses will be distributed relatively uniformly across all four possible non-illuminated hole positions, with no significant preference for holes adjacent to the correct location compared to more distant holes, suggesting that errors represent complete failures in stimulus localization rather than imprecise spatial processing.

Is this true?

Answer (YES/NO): NO